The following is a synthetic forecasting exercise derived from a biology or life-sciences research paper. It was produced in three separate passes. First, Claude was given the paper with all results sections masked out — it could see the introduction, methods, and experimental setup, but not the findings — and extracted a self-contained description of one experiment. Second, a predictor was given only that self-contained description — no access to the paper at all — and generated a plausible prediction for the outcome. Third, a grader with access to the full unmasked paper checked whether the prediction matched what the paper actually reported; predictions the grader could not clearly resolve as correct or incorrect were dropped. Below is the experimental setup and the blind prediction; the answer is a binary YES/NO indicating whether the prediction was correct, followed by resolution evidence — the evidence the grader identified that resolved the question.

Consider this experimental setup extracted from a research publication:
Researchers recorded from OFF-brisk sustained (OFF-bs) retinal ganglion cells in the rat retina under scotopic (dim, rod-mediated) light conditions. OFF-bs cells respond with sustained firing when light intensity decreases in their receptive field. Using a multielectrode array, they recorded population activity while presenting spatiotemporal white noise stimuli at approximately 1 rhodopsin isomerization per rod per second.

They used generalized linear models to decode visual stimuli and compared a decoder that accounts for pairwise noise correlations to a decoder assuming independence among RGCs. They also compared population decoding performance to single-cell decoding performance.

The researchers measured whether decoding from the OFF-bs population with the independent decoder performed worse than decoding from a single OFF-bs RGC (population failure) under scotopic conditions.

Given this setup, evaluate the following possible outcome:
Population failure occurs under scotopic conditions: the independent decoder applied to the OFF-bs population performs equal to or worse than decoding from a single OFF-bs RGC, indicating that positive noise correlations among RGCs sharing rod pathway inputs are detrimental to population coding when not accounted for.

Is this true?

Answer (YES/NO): NO